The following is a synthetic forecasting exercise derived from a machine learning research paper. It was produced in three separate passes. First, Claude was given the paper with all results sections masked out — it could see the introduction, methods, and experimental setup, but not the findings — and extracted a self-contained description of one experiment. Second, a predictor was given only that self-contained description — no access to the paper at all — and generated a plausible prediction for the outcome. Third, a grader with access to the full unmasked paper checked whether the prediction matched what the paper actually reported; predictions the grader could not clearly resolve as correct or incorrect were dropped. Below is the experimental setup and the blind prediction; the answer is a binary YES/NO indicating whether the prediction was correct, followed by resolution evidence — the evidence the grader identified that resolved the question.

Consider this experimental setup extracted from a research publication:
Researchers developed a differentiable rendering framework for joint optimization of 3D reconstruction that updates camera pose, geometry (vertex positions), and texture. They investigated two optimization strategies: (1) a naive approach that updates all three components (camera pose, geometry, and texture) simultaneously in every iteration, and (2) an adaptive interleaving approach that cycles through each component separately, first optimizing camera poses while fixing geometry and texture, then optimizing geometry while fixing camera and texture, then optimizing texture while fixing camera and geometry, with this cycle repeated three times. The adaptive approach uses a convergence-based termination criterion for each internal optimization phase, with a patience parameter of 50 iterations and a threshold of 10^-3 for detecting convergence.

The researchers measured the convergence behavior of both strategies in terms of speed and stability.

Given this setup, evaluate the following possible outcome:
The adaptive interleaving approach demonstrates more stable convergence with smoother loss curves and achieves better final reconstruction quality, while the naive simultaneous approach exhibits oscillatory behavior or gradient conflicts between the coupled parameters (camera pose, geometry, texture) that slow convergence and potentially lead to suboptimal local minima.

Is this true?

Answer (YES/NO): YES